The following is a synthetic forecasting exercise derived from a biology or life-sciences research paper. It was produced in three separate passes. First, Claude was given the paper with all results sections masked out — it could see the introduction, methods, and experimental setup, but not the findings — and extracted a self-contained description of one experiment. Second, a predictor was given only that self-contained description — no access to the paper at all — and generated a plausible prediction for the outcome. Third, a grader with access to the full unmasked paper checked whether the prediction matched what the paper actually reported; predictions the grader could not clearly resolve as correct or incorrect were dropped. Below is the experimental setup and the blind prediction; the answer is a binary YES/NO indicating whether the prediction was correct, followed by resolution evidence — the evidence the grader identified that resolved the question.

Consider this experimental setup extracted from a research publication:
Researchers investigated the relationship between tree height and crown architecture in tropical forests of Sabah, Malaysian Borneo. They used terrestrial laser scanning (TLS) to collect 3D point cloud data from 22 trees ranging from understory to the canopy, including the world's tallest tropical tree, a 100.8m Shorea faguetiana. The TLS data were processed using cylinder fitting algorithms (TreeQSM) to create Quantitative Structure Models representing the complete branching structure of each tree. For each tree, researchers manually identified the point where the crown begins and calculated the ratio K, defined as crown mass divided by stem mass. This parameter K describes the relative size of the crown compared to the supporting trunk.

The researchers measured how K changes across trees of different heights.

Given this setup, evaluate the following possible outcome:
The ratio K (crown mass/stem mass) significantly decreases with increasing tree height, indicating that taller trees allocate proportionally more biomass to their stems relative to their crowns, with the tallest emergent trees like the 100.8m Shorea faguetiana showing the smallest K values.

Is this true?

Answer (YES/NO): YES